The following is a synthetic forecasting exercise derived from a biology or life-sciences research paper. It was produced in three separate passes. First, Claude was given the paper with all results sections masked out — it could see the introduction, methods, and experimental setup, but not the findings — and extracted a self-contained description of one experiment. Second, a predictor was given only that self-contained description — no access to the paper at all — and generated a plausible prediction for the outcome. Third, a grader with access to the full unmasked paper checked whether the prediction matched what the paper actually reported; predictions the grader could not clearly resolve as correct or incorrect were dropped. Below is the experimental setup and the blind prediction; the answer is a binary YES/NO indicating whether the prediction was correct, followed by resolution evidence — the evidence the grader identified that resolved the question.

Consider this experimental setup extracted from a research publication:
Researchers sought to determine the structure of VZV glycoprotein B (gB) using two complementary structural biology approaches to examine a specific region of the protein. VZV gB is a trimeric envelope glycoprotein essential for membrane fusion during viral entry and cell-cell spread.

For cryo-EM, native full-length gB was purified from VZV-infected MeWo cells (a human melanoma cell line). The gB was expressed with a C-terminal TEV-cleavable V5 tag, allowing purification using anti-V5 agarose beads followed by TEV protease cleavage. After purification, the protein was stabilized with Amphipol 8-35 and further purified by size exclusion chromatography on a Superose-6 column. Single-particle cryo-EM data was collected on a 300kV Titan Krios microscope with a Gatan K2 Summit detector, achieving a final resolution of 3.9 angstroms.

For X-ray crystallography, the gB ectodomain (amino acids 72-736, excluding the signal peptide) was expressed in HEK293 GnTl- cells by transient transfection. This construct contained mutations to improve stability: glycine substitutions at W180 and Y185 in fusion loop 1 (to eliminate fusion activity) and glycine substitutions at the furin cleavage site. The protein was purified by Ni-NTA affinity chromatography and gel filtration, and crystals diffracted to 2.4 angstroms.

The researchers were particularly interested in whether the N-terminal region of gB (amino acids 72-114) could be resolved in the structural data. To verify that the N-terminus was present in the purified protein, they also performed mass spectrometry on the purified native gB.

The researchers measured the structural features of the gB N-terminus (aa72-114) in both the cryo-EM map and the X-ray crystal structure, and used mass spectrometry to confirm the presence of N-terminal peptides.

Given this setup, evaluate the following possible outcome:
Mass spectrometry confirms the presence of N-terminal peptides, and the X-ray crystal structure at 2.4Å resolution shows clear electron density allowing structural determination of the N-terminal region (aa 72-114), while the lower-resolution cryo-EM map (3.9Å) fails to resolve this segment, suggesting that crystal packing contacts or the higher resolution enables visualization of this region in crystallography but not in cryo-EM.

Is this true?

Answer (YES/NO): NO